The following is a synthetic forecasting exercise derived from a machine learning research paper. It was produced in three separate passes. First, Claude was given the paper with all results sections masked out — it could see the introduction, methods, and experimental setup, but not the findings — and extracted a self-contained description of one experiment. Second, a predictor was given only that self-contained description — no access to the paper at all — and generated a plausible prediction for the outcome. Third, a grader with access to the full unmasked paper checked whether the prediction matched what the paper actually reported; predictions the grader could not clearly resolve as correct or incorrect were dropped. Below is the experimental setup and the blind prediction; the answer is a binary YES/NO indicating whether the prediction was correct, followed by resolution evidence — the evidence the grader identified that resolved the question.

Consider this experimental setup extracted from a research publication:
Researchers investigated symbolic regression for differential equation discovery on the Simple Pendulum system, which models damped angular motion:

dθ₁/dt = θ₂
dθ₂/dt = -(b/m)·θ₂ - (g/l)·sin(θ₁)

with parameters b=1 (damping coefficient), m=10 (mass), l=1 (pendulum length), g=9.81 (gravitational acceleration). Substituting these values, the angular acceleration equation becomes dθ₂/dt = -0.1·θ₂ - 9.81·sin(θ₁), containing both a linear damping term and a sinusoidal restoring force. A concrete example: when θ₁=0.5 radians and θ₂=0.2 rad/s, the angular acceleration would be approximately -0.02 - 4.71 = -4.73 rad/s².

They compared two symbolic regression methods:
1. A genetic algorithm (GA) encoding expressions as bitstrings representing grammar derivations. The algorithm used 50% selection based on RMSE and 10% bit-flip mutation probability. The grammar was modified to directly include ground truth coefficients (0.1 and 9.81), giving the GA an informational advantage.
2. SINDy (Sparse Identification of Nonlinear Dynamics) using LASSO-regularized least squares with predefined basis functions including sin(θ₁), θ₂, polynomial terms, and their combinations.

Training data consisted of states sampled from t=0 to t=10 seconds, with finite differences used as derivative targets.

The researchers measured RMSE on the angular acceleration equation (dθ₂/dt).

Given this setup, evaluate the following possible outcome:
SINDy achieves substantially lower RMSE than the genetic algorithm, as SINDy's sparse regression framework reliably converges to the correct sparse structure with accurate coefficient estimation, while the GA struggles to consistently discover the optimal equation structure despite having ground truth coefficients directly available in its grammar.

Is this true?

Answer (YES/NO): NO